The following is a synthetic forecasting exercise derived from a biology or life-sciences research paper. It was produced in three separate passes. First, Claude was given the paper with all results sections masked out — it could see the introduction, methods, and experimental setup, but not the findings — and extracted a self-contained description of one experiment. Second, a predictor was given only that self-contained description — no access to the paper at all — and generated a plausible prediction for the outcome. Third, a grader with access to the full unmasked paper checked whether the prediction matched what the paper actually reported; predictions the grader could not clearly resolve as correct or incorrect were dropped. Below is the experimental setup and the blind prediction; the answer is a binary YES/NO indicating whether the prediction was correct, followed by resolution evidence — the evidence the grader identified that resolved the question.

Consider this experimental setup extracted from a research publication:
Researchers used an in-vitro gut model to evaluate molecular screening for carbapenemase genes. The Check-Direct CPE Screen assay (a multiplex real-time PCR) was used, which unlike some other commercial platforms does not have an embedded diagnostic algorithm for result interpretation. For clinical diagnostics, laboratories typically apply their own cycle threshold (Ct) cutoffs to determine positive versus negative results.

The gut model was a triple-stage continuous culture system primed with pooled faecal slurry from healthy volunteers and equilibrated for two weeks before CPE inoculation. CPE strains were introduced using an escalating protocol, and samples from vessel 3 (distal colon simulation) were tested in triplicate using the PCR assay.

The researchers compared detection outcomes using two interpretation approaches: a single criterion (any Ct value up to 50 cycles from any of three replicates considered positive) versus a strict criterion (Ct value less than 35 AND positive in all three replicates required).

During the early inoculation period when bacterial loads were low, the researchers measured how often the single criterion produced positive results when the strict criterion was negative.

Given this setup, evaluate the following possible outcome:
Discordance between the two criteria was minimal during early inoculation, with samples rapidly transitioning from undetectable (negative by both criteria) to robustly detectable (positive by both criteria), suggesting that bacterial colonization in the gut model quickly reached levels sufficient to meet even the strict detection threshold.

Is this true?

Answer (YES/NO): NO